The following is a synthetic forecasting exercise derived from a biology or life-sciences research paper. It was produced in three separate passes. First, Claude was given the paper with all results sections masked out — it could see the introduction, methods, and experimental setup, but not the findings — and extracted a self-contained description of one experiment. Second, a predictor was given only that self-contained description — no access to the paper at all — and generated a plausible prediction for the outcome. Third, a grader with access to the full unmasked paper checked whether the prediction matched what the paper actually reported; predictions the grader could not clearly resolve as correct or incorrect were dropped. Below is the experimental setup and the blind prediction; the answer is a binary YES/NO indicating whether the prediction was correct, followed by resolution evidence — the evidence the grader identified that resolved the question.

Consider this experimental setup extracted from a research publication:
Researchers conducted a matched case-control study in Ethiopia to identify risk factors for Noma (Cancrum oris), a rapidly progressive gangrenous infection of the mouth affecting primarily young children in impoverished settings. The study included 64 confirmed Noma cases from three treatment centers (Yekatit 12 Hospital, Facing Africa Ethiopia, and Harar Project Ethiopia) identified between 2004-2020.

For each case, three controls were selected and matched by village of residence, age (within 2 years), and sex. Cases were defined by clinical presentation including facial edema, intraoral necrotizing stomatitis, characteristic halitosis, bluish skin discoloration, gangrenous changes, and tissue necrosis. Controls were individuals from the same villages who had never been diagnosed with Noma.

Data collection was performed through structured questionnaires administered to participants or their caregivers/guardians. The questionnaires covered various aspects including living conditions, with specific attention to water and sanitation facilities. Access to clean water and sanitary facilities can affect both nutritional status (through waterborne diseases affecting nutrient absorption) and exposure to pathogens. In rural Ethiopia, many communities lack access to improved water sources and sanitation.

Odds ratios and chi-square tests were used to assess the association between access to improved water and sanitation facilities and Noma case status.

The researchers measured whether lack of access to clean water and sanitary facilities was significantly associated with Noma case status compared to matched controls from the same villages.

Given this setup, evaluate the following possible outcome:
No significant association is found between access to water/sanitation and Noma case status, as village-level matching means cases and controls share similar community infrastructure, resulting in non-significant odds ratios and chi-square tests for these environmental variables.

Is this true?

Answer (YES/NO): YES